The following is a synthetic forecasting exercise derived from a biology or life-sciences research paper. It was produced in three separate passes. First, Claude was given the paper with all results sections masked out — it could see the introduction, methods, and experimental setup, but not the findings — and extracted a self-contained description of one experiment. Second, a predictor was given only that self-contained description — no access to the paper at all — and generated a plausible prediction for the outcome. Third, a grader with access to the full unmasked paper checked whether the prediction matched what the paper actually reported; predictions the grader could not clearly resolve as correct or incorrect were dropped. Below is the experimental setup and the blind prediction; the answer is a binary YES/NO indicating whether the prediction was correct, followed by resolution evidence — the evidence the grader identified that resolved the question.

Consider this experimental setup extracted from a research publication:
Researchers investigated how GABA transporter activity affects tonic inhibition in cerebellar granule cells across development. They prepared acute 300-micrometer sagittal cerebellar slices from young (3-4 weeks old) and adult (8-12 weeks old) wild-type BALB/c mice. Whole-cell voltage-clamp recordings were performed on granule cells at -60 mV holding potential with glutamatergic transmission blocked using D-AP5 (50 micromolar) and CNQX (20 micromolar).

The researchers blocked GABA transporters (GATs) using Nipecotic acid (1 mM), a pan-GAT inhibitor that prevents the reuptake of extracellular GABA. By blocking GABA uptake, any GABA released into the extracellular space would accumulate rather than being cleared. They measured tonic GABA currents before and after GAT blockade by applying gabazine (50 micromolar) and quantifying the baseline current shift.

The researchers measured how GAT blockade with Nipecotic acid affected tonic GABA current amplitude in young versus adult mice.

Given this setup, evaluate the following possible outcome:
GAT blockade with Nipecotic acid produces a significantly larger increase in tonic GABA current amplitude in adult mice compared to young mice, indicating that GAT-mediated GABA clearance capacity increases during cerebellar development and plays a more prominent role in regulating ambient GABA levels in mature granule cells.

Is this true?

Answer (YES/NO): YES